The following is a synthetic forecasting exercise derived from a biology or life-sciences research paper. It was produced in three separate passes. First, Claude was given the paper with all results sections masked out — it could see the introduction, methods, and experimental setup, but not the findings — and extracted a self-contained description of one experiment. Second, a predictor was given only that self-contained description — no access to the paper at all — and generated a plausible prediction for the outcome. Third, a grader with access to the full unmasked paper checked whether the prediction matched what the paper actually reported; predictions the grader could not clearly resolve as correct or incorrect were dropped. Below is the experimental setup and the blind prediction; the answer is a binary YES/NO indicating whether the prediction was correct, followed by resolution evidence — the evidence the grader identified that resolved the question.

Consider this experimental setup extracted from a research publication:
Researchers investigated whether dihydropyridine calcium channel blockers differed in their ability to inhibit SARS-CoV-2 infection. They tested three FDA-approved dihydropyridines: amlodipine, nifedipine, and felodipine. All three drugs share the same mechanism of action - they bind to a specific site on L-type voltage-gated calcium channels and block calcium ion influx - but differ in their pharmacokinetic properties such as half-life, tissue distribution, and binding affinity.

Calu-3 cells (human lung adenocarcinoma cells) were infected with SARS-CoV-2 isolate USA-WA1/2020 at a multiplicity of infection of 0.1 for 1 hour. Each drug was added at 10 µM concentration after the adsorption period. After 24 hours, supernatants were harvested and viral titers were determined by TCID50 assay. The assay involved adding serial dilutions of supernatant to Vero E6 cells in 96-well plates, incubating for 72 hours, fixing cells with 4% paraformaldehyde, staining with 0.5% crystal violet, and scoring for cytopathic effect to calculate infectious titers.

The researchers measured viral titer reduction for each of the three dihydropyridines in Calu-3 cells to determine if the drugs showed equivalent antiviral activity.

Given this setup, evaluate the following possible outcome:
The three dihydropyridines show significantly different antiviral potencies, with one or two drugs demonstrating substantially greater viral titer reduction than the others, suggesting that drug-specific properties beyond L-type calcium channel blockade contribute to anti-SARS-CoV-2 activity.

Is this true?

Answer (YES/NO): YES